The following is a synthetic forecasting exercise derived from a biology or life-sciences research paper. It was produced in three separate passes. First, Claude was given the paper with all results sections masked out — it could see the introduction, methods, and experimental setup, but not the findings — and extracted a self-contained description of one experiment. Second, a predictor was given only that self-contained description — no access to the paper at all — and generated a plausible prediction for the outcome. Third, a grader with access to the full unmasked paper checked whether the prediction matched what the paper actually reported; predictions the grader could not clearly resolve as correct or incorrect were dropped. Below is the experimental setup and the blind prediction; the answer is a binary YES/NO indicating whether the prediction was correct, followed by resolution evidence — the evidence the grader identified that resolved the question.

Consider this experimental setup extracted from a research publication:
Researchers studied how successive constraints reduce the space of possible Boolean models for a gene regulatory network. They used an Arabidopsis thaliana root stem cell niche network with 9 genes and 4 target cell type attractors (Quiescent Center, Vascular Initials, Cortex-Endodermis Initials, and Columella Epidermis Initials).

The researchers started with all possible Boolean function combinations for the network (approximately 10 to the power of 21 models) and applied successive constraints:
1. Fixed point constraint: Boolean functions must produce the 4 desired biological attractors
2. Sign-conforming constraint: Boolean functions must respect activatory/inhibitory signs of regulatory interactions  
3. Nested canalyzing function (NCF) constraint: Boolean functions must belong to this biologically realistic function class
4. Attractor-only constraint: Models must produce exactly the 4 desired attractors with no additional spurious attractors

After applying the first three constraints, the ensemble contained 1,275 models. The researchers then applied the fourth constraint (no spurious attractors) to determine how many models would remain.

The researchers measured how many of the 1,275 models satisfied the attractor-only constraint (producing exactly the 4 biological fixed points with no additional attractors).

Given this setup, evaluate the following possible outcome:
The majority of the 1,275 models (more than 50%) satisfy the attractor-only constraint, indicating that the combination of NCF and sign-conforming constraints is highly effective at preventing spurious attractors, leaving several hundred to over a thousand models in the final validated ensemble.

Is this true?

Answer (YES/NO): NO